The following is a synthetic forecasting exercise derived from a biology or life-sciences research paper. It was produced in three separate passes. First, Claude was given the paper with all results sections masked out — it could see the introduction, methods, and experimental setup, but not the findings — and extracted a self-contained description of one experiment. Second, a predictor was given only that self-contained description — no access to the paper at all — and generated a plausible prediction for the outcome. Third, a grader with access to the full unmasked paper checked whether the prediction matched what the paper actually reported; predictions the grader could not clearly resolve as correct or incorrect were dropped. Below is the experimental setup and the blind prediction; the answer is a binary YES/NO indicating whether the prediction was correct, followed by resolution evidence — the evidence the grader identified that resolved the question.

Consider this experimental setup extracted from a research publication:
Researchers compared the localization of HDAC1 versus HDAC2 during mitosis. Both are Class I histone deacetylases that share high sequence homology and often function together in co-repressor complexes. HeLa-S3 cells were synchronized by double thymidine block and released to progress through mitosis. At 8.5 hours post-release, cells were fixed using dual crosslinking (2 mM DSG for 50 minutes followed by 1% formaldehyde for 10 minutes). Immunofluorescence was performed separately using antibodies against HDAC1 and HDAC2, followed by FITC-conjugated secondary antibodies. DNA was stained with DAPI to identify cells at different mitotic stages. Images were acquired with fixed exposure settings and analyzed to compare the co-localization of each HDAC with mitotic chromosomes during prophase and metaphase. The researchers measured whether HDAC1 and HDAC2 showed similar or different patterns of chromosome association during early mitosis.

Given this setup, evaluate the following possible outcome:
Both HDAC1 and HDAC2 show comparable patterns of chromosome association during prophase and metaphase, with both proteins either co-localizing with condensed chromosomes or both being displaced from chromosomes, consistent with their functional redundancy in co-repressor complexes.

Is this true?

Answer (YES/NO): YES